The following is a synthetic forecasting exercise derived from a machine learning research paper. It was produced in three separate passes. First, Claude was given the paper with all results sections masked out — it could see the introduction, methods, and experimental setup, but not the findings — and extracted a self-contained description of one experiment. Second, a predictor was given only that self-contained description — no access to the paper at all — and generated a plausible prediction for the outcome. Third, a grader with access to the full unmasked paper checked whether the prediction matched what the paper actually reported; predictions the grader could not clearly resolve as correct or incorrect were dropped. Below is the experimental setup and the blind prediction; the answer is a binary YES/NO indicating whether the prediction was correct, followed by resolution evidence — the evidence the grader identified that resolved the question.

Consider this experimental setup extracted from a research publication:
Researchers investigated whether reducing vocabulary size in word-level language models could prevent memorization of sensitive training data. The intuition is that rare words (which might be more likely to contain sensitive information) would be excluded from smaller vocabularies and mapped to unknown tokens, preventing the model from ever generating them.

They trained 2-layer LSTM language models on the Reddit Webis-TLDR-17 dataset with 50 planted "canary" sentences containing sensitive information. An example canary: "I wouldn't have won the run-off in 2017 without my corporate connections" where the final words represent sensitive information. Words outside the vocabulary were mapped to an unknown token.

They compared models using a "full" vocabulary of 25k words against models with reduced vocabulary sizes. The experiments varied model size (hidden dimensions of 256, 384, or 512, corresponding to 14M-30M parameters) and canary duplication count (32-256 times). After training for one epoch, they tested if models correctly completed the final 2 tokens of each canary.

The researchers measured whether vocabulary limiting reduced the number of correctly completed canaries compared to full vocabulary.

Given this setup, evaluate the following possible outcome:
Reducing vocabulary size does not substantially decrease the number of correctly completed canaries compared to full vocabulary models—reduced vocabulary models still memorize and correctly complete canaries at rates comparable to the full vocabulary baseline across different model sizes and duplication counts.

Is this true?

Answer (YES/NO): NO